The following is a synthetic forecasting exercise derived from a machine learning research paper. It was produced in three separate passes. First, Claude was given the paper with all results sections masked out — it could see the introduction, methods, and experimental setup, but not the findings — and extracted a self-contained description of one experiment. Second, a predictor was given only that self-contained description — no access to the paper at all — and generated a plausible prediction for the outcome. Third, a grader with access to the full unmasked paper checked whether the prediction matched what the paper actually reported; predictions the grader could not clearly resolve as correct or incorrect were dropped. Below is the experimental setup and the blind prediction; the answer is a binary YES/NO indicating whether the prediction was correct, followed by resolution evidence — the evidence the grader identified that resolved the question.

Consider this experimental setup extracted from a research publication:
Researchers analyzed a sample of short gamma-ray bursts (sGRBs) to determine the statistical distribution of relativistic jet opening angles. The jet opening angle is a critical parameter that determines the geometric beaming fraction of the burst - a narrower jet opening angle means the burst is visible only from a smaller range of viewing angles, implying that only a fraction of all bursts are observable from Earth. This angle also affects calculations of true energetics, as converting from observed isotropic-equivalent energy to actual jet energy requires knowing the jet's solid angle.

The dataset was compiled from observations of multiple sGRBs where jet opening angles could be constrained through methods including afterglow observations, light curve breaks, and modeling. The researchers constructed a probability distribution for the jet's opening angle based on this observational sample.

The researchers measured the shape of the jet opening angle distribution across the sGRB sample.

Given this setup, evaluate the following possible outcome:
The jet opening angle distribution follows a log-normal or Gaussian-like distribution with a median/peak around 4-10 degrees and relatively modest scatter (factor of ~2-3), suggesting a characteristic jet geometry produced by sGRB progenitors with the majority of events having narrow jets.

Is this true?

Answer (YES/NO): NO